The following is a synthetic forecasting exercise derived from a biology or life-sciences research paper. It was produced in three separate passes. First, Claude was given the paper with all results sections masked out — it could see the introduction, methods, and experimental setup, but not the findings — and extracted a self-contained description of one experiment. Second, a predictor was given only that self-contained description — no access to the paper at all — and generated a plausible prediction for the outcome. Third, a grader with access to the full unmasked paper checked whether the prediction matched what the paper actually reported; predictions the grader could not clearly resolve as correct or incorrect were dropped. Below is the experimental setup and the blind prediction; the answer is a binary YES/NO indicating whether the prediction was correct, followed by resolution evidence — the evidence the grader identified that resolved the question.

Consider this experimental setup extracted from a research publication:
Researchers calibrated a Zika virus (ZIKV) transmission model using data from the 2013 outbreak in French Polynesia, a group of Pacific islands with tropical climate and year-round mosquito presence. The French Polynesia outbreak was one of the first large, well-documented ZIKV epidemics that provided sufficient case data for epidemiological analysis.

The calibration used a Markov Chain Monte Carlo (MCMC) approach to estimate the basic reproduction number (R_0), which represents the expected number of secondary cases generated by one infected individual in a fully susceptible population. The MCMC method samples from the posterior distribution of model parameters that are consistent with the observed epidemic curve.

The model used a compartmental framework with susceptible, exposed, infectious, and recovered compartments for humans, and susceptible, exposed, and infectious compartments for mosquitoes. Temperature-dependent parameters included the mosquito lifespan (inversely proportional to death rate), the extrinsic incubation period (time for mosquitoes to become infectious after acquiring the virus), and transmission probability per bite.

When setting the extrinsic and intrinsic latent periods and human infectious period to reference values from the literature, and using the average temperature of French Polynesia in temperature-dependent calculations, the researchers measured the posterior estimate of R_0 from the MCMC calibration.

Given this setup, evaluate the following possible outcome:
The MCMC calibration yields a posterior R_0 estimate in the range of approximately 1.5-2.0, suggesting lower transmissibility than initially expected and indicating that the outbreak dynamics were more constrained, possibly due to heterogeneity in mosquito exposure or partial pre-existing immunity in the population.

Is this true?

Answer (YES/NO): NO